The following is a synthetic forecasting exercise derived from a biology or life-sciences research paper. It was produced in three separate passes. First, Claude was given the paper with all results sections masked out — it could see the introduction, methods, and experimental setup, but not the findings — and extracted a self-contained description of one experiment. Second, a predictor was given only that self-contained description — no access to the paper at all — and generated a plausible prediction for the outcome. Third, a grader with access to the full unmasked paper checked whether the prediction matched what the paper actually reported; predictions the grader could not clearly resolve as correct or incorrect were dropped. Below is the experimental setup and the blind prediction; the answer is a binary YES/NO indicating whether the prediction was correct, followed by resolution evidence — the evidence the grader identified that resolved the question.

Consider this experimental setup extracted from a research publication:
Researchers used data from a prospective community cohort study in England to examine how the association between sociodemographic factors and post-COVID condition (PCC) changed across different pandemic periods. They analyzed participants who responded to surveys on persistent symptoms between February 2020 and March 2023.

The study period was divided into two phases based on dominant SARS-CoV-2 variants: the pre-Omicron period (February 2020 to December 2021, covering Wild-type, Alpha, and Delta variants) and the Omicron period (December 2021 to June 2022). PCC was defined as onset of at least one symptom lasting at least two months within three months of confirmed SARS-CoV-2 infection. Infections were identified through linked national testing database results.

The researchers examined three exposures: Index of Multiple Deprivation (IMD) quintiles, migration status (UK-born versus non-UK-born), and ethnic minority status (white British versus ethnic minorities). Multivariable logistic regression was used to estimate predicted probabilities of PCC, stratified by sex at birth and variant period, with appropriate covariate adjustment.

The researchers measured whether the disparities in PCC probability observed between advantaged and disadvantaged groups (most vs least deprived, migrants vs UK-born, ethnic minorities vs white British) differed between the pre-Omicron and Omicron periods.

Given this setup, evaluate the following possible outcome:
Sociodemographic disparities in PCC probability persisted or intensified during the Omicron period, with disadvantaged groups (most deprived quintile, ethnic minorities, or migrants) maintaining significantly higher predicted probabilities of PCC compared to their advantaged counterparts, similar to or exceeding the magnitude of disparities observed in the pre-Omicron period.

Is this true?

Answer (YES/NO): NO